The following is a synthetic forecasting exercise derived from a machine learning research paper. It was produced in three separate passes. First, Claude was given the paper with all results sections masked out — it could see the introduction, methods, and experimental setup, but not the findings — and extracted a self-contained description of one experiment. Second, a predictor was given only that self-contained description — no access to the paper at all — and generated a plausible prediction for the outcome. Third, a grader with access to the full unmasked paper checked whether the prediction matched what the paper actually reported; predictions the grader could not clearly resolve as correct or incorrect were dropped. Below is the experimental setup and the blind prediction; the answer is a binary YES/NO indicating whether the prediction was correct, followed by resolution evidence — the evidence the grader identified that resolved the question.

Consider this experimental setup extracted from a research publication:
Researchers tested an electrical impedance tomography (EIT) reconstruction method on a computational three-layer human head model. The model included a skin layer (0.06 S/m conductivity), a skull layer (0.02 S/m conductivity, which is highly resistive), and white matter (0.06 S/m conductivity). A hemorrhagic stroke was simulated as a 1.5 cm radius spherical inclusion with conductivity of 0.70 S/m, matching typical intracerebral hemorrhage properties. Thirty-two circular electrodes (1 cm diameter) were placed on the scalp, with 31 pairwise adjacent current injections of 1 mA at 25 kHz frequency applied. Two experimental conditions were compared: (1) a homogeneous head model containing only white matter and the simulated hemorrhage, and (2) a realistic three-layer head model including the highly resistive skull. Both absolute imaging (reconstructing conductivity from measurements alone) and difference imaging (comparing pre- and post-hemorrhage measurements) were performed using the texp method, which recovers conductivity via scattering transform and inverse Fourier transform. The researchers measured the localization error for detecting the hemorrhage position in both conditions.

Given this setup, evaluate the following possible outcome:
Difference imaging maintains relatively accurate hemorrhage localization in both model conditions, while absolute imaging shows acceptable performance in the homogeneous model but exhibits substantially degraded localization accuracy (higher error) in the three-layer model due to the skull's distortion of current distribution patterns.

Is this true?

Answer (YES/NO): NO